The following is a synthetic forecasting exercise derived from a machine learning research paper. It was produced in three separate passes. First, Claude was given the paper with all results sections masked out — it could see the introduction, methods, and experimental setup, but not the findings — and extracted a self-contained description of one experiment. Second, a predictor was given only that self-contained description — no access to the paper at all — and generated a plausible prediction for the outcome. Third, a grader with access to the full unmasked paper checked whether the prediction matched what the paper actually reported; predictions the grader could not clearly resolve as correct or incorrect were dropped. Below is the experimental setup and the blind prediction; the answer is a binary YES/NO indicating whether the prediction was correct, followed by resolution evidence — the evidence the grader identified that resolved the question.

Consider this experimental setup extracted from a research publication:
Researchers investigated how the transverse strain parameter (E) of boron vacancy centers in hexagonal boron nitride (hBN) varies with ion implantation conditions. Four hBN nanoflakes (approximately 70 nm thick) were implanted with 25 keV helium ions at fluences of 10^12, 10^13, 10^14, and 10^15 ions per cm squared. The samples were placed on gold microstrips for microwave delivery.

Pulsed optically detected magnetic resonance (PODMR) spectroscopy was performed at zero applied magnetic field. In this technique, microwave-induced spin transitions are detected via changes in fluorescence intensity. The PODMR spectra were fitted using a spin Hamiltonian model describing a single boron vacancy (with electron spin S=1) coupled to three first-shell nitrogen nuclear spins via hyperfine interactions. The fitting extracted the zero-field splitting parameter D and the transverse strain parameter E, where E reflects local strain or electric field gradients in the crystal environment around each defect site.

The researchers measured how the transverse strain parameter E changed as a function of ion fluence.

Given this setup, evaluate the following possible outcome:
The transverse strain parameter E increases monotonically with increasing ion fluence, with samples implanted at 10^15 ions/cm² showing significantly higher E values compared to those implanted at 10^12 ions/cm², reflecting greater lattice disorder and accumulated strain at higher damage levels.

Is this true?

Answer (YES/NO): YES